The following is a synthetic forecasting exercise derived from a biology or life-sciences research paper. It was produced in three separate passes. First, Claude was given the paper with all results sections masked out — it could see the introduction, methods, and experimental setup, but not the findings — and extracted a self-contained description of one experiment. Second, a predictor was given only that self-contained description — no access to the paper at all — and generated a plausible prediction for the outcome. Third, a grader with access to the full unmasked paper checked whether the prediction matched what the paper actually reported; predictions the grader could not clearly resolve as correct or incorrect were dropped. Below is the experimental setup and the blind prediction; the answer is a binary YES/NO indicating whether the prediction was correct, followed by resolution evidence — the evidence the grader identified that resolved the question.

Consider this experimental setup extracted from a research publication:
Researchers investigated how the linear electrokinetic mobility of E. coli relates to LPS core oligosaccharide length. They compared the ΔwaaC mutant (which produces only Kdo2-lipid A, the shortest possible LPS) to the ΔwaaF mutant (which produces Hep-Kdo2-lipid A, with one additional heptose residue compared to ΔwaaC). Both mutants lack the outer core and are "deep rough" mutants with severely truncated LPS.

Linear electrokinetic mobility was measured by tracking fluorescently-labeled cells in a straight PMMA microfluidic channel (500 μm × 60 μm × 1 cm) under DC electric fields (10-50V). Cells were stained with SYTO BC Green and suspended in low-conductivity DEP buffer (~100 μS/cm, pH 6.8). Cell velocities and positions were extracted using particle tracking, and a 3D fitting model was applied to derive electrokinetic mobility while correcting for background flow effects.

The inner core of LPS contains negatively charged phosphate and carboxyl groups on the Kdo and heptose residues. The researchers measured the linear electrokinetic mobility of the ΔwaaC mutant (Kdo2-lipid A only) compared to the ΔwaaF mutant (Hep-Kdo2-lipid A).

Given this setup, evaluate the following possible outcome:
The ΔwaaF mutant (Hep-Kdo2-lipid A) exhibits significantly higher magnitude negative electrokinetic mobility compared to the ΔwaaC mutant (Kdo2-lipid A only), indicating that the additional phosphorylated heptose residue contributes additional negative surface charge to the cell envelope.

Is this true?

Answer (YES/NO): YES